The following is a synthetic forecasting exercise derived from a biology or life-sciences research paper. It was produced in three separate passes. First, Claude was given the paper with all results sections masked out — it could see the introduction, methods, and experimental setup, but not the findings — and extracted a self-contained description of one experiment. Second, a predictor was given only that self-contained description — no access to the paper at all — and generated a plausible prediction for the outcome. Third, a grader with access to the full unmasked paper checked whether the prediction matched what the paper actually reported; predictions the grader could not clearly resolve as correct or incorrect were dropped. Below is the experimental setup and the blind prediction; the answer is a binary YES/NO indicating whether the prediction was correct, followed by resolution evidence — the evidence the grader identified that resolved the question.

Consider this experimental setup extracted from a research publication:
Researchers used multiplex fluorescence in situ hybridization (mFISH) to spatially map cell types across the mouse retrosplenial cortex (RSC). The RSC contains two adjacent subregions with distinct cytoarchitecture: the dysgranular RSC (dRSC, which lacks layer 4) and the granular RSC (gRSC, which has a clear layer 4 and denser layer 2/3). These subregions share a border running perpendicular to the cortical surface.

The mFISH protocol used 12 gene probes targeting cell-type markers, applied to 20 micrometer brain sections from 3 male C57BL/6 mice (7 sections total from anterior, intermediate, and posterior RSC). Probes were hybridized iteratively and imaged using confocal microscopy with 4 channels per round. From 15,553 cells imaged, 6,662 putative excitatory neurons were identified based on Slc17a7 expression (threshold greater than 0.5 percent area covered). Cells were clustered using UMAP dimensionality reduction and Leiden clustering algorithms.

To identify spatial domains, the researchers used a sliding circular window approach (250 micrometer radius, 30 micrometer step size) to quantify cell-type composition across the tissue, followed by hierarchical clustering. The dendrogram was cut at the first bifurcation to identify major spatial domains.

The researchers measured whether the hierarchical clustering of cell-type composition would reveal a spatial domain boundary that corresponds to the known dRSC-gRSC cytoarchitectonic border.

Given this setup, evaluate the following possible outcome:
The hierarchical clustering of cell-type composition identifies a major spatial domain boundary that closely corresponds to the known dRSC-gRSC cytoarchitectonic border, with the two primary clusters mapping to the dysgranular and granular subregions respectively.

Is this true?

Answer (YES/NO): NO